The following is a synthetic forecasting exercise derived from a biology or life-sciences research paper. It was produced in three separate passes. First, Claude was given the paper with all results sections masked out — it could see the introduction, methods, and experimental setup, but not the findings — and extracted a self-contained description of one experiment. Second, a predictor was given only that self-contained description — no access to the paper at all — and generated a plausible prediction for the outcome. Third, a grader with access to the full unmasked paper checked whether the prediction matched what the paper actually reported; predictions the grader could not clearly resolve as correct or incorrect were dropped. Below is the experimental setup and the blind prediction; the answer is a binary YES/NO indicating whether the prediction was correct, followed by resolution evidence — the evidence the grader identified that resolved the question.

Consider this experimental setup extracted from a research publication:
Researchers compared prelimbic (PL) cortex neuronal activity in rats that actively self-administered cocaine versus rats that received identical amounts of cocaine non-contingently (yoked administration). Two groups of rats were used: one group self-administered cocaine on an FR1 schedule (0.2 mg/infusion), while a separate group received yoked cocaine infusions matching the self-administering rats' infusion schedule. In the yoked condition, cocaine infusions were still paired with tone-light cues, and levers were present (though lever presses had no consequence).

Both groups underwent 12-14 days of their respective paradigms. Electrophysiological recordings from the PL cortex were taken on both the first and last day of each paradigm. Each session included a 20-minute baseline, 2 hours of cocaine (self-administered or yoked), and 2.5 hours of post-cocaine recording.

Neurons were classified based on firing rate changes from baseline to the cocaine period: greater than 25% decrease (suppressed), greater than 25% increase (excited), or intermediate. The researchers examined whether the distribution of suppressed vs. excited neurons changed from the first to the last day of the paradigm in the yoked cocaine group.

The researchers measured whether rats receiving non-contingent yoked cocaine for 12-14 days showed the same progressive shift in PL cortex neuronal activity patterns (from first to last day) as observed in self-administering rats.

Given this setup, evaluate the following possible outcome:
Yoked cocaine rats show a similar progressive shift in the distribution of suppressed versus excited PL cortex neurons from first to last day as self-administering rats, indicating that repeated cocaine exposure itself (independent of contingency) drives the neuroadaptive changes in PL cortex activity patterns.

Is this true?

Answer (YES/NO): NO